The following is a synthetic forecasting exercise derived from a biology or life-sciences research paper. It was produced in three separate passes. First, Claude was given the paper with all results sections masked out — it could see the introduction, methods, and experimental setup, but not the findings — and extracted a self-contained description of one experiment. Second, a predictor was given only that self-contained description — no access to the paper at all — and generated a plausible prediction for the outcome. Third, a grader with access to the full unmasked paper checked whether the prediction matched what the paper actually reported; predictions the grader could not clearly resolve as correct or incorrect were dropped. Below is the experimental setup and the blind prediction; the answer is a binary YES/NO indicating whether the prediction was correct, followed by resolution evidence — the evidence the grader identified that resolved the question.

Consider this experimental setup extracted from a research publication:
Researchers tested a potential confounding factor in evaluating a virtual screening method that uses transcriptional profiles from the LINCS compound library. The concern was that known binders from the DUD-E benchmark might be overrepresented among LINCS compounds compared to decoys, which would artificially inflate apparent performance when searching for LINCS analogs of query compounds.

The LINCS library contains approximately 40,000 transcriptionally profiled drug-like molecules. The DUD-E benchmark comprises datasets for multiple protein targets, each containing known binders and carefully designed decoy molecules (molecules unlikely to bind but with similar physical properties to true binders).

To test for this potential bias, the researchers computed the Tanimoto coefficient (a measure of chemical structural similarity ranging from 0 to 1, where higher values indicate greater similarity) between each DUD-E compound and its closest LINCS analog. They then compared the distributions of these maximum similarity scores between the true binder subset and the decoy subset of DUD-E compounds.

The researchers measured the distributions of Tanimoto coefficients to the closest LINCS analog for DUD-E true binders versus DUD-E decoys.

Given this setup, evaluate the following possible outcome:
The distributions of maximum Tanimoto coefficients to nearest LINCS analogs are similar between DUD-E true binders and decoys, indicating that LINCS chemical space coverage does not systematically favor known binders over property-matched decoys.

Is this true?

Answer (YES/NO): YES